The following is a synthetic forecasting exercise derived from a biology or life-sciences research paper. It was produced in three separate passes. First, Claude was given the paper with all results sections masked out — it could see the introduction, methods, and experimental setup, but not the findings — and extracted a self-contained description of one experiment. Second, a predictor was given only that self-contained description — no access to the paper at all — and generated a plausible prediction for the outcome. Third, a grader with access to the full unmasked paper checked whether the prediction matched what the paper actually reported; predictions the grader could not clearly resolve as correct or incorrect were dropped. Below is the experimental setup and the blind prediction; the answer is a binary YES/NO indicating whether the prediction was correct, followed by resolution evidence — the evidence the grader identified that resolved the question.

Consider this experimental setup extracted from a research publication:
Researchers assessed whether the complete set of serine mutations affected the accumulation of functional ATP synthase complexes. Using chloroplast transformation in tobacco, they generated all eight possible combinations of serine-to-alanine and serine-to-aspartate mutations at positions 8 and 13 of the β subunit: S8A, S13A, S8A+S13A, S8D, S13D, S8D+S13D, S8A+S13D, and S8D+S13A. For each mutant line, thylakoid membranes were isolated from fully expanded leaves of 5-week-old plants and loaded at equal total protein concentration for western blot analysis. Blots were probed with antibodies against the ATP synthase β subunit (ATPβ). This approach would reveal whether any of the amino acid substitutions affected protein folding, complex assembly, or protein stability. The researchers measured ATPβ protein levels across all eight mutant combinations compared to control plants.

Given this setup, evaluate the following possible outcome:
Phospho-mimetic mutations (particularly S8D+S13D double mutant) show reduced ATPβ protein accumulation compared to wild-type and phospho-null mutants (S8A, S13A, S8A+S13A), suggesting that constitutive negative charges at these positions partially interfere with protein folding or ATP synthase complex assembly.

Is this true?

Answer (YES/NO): NO